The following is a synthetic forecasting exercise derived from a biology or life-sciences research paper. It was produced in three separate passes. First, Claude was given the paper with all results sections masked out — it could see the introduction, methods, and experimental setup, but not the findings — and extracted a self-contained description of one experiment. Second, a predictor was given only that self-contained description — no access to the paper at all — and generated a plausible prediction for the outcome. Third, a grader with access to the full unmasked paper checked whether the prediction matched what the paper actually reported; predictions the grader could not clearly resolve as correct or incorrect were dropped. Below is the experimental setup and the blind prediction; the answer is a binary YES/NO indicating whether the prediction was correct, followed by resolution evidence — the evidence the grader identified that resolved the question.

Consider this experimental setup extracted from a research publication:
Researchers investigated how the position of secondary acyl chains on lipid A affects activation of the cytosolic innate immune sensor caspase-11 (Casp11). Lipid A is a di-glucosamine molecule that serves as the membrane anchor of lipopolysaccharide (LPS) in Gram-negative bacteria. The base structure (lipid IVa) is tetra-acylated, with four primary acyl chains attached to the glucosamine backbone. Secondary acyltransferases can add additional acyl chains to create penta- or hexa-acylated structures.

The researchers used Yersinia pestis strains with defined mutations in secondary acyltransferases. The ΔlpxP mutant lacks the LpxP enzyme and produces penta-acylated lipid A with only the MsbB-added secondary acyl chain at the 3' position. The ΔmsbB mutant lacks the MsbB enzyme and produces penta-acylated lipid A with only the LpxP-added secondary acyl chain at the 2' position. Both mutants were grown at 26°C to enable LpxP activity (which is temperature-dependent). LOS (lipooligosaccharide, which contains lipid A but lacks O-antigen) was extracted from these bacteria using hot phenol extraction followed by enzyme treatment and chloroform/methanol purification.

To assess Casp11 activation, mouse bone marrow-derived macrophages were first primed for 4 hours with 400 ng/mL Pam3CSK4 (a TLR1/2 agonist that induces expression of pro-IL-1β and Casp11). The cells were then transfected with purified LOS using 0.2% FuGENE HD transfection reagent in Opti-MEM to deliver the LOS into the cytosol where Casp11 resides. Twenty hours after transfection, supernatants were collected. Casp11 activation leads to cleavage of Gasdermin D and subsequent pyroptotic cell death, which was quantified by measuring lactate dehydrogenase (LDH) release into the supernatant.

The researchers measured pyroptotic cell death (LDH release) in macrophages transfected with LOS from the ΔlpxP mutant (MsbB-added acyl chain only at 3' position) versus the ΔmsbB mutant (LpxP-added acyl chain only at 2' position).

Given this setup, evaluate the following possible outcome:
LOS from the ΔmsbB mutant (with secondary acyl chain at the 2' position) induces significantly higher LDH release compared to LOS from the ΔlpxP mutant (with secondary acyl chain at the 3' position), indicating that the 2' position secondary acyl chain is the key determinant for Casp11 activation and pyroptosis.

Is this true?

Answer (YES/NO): NO